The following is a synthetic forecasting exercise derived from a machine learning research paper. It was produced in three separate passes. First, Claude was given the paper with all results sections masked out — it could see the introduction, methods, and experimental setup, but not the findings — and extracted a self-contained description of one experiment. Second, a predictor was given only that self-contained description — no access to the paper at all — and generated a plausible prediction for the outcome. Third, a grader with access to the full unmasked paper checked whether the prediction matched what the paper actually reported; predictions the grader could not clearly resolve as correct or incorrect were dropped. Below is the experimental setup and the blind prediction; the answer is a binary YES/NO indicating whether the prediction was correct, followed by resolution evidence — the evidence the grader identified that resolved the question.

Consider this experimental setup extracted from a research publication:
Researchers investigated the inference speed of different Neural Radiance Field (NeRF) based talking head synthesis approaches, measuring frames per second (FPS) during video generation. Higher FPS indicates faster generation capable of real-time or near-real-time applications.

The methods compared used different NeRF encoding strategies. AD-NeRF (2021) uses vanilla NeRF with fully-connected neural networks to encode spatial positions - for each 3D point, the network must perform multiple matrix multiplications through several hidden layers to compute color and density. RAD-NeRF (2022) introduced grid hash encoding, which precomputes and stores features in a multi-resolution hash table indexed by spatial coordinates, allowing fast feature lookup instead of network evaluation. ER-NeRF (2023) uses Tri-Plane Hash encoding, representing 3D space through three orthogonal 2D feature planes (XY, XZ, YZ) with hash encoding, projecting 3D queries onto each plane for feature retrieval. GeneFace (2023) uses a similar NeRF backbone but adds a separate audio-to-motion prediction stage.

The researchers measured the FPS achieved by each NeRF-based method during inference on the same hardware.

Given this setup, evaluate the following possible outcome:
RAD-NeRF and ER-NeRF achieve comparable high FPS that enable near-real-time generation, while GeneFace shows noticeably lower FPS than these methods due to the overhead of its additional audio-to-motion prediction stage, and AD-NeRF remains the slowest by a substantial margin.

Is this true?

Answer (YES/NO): YES